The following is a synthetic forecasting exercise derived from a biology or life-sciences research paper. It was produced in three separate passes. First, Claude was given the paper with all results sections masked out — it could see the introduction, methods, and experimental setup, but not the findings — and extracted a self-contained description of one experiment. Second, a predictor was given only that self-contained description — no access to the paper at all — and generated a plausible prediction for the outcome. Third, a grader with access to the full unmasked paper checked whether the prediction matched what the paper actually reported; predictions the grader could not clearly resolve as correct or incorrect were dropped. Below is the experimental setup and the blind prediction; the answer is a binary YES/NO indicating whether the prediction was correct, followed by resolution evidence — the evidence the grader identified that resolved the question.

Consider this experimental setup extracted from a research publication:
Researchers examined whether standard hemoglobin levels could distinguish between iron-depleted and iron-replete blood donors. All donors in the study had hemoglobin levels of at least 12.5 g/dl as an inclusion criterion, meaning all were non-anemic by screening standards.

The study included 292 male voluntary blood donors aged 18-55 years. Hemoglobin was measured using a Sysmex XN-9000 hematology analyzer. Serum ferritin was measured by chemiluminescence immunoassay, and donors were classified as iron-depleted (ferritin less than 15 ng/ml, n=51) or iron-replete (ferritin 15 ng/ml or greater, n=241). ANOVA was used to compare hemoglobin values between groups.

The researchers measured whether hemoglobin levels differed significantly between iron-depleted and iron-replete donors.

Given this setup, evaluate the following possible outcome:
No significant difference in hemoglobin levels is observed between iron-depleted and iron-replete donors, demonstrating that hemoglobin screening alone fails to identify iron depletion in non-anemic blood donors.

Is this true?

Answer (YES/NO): NO